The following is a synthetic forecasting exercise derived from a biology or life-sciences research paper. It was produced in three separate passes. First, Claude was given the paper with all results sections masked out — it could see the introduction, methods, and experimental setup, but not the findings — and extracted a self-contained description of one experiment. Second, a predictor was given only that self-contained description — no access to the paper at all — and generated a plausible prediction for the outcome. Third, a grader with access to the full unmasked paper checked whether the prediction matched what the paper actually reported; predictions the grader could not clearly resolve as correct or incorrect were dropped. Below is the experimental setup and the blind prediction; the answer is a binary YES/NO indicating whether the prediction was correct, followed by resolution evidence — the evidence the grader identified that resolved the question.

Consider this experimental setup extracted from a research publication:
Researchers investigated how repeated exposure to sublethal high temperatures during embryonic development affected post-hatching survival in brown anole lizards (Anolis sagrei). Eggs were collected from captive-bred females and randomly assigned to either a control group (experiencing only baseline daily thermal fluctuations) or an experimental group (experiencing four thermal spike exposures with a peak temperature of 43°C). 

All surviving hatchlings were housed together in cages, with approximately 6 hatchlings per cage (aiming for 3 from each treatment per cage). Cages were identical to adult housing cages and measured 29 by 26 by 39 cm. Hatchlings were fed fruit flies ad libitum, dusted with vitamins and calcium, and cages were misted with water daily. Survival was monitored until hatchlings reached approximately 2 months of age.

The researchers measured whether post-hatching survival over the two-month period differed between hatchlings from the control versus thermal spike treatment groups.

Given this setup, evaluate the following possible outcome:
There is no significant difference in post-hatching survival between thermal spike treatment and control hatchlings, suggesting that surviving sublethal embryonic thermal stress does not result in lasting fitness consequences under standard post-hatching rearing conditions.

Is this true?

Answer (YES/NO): NO